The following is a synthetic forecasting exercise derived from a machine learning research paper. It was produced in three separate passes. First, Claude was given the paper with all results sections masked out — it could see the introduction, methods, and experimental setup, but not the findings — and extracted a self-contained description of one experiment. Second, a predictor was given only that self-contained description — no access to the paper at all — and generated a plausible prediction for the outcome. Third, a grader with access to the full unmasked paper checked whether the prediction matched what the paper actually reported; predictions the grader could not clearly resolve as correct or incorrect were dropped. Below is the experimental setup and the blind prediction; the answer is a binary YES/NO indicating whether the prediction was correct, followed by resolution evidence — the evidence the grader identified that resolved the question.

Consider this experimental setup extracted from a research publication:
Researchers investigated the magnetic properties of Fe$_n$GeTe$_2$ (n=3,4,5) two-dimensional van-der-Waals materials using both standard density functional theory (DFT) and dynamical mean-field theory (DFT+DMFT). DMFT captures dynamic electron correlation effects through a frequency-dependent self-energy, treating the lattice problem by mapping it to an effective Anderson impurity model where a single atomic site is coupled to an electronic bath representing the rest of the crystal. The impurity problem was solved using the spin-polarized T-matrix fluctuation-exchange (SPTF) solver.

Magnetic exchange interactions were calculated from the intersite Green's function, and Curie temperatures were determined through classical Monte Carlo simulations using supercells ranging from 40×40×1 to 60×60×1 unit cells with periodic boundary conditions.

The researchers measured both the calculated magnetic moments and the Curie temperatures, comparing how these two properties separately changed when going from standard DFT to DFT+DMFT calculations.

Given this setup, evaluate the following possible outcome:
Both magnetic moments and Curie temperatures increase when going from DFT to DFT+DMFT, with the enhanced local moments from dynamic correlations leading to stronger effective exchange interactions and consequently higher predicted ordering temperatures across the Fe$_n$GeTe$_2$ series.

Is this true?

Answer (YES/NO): NO